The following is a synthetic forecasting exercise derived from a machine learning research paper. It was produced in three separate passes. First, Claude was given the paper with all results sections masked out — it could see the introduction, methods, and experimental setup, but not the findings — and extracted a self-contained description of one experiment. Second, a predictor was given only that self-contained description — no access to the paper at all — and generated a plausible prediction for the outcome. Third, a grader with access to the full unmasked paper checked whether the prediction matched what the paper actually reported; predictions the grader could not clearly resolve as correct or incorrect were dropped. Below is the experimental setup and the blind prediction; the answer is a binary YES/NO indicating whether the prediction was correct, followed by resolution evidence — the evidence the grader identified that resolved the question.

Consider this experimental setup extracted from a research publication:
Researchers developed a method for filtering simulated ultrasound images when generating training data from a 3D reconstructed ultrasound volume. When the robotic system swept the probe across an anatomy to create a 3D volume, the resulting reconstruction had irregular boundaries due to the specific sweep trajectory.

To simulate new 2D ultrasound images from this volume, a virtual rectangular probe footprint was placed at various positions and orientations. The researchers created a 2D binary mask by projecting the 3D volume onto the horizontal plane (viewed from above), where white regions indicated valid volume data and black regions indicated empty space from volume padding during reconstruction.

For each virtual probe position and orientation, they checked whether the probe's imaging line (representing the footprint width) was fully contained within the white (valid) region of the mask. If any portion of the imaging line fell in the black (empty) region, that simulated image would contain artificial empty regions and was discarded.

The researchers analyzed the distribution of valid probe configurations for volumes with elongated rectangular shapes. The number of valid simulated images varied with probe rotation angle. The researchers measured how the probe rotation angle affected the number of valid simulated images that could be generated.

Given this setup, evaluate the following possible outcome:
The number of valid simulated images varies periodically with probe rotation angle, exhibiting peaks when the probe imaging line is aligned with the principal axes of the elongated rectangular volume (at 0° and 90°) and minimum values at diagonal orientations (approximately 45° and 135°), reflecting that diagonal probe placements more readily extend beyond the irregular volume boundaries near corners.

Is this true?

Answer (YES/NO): NO